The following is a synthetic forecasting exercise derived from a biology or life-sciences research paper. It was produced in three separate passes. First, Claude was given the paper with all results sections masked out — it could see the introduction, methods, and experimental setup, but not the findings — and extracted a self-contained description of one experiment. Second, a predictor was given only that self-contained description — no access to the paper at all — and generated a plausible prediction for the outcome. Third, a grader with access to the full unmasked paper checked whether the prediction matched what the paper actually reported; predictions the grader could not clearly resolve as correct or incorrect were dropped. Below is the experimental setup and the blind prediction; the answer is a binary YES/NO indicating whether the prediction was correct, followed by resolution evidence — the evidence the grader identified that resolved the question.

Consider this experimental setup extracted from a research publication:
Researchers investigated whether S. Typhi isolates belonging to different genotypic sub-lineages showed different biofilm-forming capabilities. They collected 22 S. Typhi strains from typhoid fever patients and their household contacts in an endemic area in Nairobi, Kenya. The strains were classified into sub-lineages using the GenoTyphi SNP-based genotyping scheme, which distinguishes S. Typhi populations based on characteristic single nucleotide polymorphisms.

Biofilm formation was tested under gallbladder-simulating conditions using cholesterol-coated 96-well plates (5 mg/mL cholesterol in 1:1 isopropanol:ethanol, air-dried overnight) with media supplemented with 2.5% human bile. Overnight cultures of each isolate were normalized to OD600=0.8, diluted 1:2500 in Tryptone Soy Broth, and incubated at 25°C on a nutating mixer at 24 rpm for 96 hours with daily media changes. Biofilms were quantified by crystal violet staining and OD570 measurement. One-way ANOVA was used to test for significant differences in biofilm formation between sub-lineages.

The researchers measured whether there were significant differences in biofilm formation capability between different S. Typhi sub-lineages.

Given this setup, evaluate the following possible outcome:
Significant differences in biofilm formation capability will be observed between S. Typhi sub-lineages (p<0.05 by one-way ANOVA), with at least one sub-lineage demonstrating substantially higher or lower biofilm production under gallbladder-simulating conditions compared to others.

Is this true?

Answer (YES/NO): YES